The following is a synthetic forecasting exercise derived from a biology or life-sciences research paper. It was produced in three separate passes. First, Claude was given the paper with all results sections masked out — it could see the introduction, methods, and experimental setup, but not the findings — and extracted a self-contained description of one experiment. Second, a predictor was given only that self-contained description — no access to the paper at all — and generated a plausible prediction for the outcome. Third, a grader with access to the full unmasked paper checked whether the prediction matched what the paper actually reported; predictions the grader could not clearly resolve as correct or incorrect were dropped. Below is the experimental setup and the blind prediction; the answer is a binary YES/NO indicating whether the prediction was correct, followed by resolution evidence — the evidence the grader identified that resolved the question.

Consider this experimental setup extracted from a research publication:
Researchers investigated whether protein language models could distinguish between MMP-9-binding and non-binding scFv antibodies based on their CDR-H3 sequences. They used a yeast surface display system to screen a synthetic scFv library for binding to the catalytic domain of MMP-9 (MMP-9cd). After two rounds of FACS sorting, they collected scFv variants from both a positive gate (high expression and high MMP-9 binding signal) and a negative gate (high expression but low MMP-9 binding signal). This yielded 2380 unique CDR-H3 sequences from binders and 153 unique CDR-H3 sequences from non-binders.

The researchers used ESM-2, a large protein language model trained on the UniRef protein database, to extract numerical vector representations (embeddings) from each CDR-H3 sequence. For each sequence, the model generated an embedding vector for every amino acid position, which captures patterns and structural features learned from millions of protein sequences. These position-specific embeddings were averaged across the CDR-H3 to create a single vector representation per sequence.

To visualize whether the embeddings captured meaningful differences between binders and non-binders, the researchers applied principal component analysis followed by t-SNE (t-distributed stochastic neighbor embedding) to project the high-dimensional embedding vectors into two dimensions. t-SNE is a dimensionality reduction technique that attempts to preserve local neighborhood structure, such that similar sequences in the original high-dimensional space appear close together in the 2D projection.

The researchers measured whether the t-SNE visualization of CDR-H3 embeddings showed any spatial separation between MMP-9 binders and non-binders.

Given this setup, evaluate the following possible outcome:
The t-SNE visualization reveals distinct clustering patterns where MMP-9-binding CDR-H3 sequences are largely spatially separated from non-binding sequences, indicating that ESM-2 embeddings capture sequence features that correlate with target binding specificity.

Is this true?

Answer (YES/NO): YES